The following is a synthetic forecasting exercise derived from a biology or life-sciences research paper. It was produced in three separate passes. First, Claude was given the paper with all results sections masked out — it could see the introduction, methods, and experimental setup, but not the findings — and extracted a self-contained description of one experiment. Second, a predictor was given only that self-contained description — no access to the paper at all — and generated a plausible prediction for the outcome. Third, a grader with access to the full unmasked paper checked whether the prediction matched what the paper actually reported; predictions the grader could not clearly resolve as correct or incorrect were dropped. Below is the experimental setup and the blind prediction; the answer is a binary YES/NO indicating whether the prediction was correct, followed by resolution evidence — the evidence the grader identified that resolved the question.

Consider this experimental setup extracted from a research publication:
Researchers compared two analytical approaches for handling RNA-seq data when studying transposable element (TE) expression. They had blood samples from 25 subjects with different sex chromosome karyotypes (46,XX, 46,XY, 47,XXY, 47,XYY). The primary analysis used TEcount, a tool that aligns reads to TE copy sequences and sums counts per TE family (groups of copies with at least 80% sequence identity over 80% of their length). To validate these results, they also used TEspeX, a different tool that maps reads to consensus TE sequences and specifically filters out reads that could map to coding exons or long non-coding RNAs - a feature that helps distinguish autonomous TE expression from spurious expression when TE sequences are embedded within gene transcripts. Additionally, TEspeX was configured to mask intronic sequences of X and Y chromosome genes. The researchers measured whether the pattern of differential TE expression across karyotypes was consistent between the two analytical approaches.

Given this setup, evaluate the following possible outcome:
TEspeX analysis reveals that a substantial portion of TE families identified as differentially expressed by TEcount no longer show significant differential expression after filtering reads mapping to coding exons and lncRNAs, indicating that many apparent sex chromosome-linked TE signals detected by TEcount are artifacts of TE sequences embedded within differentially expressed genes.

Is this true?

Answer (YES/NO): NO